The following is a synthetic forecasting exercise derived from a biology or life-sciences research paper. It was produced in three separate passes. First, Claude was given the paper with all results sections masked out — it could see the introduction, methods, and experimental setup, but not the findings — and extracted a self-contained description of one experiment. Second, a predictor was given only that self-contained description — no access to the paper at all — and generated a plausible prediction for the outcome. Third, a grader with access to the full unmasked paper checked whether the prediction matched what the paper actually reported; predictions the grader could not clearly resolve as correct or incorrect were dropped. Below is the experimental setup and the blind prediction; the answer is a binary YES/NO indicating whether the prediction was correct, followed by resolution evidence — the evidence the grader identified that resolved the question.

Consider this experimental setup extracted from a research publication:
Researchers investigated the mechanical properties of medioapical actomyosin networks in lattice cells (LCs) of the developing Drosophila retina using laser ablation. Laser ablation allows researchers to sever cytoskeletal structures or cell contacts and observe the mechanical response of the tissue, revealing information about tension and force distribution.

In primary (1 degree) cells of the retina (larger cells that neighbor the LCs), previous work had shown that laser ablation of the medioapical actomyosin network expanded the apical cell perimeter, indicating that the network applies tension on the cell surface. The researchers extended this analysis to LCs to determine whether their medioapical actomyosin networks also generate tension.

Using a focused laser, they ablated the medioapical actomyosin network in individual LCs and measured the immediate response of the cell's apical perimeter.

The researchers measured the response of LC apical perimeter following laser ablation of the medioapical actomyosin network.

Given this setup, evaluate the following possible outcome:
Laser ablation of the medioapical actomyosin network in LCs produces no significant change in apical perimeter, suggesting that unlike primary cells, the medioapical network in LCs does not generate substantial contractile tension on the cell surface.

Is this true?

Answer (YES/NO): NO